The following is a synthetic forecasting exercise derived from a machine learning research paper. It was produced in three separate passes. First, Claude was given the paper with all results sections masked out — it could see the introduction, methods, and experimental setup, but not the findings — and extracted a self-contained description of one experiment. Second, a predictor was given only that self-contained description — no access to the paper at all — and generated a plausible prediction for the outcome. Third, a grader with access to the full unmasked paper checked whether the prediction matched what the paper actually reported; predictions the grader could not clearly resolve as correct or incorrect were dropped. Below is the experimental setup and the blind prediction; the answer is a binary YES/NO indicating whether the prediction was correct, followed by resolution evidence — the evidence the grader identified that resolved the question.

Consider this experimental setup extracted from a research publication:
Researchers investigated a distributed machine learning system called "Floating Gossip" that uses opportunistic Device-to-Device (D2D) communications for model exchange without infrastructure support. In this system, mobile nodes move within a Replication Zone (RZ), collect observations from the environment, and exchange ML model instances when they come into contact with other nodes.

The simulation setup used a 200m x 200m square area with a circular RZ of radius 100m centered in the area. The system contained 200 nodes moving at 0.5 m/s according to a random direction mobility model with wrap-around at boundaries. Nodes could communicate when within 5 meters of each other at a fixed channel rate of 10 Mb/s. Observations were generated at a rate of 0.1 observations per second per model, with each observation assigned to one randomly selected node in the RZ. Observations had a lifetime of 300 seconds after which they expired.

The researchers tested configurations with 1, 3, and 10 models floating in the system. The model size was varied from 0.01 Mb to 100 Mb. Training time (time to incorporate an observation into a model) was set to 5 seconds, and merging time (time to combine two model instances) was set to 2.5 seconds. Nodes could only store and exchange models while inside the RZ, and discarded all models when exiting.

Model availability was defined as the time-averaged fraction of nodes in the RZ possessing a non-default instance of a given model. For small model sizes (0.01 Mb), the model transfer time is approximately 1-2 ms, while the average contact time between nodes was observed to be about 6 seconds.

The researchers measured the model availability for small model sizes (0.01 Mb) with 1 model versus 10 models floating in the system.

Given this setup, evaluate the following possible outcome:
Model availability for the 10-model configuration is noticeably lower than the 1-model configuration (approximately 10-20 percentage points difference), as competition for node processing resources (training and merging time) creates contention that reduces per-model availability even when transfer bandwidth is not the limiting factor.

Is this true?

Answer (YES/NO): NO